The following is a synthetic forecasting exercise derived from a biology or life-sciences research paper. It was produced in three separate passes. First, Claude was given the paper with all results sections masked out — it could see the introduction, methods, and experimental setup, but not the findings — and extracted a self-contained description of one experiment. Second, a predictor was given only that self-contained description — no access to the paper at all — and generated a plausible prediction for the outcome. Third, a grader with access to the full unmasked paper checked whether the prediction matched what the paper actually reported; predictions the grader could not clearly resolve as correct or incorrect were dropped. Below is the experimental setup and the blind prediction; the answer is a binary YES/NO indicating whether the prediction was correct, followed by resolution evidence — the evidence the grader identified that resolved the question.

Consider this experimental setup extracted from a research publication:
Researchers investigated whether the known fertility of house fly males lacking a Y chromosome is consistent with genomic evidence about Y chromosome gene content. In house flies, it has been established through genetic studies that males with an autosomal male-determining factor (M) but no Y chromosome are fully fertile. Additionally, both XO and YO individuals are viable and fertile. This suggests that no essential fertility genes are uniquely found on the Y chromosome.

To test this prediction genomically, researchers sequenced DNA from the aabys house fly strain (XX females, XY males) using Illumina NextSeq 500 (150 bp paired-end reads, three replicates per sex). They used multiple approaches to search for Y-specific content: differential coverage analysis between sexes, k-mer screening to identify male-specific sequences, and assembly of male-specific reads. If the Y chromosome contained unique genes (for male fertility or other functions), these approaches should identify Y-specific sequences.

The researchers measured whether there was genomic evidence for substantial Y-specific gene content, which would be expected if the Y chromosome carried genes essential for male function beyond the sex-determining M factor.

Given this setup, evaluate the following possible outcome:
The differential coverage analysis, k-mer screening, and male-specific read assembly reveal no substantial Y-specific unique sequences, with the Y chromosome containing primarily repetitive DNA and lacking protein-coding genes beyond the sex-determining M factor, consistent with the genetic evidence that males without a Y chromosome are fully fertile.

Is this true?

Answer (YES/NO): YES